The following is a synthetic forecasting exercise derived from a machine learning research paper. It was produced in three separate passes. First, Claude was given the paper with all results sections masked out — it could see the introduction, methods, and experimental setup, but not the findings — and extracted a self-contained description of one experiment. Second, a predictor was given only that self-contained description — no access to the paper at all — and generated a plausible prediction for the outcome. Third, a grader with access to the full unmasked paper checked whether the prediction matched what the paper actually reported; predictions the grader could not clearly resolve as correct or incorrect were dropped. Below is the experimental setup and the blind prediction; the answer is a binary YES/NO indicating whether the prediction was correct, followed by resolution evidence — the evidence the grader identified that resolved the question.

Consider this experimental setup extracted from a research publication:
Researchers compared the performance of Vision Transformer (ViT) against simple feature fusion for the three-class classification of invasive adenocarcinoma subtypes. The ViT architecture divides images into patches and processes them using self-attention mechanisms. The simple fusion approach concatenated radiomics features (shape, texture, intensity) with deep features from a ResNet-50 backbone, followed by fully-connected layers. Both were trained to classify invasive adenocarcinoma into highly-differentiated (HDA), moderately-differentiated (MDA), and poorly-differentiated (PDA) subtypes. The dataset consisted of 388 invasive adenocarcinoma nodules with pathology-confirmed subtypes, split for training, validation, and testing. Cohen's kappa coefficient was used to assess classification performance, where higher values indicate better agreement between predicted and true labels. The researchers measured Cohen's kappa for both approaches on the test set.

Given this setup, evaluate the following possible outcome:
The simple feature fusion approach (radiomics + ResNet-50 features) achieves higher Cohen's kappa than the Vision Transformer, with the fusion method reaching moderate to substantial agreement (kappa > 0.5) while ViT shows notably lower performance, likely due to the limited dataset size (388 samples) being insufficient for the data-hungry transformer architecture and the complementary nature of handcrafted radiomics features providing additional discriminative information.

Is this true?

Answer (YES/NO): YES